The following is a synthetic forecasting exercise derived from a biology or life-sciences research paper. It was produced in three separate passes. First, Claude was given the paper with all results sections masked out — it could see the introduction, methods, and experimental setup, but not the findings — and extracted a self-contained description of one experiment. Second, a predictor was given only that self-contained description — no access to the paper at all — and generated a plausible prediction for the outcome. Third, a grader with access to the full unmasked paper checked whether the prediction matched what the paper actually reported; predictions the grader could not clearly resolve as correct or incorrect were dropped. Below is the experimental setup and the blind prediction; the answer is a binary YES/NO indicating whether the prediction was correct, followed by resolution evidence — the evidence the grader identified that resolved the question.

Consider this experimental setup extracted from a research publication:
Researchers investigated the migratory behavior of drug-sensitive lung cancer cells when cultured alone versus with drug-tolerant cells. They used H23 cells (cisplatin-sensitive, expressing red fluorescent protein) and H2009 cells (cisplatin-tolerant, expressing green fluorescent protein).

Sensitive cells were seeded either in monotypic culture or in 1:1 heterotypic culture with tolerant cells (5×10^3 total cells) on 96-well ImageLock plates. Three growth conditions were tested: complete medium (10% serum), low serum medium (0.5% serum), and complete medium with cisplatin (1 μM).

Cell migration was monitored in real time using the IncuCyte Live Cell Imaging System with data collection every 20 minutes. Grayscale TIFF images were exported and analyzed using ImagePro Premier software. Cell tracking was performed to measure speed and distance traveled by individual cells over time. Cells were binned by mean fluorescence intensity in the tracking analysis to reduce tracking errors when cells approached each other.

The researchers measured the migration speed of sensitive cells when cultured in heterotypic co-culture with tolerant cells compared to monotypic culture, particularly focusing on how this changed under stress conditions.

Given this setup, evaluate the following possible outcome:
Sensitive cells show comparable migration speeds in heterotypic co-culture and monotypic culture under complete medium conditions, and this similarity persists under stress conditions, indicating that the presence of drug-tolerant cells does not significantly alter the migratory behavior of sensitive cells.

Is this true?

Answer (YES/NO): NO